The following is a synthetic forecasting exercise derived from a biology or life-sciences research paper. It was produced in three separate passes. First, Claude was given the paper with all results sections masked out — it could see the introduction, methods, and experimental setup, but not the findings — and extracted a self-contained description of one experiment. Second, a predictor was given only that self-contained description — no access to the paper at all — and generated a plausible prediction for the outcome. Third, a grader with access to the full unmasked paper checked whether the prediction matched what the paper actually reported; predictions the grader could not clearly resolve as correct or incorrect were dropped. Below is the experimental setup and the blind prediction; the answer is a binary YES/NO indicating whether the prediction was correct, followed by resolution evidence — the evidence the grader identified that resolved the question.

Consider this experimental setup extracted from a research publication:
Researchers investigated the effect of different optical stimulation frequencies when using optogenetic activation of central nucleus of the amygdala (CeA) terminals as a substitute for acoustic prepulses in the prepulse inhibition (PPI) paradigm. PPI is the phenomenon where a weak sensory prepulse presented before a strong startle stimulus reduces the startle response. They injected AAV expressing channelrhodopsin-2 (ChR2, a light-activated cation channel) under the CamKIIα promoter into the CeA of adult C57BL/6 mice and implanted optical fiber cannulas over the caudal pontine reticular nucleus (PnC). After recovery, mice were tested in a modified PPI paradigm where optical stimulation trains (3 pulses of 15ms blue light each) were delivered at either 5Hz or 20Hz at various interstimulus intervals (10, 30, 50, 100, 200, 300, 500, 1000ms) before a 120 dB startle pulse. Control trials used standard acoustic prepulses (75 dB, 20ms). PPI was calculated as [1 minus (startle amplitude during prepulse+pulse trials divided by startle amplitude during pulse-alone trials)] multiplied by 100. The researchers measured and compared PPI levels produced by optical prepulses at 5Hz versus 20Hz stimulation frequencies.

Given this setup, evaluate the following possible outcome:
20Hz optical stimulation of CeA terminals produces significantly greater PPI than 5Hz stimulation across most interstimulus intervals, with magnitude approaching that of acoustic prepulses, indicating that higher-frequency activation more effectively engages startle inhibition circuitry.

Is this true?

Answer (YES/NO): NO